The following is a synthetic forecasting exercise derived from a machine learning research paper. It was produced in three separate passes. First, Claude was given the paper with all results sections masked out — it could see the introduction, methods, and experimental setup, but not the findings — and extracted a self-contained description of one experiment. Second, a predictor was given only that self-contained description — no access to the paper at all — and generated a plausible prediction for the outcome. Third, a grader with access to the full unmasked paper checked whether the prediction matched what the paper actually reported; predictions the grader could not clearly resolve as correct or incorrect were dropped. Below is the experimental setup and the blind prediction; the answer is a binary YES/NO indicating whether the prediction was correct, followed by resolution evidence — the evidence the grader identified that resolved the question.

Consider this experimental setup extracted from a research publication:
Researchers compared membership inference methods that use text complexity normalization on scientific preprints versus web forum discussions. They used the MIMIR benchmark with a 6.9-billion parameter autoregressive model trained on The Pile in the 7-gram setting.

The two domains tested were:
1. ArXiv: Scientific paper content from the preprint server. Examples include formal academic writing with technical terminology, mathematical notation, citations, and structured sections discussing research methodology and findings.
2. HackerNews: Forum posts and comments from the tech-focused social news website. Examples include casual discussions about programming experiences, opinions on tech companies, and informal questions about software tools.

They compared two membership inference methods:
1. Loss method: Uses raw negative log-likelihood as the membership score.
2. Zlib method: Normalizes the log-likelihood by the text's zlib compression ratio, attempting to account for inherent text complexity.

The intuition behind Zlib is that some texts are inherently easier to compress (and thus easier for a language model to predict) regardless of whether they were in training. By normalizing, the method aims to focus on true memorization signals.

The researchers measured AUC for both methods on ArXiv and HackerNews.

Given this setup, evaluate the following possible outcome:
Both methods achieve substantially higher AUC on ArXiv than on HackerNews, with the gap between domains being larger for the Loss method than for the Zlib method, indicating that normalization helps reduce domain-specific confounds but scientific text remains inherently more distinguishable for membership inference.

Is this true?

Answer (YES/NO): NO